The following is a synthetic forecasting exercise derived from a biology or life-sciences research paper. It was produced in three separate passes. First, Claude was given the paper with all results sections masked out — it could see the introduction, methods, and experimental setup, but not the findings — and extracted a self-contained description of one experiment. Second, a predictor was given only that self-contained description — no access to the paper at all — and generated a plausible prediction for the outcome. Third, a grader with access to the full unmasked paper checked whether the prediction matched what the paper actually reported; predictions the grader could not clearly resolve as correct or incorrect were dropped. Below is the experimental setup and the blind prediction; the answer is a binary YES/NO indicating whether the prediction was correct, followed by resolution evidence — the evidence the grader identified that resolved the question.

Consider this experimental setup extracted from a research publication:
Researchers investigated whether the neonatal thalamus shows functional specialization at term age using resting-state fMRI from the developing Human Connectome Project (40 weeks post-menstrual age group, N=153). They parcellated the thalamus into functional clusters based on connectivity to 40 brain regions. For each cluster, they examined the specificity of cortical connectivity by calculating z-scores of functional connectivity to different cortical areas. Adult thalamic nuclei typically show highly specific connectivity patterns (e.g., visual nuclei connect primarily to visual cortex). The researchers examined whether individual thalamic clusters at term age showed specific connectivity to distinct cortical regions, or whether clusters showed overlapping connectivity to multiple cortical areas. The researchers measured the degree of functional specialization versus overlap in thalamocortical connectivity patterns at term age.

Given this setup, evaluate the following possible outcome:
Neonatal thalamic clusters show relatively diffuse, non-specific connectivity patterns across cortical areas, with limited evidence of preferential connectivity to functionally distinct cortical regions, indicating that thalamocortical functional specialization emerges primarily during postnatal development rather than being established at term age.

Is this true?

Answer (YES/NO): NO